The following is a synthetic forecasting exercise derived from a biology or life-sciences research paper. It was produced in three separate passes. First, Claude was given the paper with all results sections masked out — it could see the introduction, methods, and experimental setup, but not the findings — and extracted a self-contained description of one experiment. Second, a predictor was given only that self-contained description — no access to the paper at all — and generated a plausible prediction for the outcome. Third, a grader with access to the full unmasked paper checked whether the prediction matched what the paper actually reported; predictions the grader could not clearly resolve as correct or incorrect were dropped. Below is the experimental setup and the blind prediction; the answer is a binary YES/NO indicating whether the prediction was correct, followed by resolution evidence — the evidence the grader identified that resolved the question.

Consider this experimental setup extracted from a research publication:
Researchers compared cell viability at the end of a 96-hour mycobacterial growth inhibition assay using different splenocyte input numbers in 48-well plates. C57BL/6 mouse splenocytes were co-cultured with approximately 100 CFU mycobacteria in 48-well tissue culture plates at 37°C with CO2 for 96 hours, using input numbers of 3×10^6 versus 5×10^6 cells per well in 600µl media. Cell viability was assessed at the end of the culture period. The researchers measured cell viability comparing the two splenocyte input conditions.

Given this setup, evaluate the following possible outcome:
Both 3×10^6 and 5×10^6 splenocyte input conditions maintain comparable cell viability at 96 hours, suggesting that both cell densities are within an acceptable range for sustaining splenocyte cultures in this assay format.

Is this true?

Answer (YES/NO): NO